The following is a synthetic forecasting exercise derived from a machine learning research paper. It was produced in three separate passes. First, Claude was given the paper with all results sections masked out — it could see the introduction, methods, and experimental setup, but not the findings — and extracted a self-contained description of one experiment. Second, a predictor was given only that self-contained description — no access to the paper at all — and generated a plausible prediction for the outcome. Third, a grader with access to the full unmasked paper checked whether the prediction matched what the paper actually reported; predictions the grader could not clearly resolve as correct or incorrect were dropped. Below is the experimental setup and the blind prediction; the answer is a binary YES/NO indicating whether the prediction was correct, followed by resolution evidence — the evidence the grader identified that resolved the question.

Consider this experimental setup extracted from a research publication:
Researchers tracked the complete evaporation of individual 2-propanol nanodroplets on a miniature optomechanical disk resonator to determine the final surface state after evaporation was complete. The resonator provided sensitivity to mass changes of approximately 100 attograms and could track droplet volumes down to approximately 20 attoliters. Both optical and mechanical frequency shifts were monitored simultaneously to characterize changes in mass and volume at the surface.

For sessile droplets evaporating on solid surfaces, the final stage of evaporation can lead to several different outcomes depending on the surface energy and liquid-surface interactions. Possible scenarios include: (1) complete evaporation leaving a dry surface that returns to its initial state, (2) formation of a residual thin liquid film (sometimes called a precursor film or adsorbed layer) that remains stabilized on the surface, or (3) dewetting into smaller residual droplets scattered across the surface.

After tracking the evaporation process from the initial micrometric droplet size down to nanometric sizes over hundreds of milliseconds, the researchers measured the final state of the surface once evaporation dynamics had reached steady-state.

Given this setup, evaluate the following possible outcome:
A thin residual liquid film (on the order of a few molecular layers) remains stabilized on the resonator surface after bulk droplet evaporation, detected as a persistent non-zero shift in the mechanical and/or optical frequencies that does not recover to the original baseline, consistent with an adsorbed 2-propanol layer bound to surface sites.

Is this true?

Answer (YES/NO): NO